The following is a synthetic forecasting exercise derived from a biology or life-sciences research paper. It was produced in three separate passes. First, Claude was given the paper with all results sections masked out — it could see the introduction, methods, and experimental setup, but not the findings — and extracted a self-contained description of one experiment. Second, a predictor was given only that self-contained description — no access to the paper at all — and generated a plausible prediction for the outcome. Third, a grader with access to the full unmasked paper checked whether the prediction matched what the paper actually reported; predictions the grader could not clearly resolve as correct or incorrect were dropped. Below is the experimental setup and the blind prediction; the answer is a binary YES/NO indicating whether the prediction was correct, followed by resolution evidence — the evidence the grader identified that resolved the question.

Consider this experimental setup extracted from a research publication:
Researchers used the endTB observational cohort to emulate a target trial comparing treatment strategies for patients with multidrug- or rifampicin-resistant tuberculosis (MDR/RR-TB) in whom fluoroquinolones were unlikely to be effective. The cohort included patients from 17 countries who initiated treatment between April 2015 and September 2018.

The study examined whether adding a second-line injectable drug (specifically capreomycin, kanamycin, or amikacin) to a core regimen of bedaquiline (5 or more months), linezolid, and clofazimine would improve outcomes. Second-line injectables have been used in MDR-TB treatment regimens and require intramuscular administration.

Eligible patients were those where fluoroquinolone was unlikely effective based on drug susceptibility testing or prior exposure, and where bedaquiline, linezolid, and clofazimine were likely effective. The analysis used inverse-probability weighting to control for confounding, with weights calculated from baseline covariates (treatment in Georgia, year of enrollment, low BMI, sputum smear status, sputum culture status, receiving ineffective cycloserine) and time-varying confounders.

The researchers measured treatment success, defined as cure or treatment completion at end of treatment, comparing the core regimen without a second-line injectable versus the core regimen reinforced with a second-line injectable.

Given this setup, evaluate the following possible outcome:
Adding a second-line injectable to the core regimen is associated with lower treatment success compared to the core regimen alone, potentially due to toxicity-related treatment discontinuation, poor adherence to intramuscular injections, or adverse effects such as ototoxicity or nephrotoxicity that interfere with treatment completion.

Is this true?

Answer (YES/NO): NO